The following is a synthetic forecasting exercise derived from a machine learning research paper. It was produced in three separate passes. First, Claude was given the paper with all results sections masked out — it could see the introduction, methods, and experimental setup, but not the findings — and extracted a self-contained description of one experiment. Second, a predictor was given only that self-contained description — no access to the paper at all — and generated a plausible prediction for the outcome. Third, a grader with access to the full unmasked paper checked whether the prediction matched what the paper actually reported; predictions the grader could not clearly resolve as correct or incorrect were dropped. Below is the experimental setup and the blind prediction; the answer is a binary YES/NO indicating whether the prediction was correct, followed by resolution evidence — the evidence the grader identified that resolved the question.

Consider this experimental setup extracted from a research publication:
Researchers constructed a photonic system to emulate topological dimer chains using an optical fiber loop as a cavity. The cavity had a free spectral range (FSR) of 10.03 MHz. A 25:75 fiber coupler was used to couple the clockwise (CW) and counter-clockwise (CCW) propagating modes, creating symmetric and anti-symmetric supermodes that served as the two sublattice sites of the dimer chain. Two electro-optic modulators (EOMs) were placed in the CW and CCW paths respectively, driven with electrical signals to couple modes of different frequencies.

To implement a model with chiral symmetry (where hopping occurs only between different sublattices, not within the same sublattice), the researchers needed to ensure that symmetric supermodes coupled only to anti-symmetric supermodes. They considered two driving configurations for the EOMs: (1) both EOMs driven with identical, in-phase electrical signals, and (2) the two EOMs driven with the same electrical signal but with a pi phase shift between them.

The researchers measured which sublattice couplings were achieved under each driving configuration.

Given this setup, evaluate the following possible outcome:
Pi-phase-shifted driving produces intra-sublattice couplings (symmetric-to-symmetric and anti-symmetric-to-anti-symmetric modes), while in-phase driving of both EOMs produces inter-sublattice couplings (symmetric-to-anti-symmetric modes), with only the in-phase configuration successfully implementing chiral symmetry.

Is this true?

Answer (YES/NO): NO